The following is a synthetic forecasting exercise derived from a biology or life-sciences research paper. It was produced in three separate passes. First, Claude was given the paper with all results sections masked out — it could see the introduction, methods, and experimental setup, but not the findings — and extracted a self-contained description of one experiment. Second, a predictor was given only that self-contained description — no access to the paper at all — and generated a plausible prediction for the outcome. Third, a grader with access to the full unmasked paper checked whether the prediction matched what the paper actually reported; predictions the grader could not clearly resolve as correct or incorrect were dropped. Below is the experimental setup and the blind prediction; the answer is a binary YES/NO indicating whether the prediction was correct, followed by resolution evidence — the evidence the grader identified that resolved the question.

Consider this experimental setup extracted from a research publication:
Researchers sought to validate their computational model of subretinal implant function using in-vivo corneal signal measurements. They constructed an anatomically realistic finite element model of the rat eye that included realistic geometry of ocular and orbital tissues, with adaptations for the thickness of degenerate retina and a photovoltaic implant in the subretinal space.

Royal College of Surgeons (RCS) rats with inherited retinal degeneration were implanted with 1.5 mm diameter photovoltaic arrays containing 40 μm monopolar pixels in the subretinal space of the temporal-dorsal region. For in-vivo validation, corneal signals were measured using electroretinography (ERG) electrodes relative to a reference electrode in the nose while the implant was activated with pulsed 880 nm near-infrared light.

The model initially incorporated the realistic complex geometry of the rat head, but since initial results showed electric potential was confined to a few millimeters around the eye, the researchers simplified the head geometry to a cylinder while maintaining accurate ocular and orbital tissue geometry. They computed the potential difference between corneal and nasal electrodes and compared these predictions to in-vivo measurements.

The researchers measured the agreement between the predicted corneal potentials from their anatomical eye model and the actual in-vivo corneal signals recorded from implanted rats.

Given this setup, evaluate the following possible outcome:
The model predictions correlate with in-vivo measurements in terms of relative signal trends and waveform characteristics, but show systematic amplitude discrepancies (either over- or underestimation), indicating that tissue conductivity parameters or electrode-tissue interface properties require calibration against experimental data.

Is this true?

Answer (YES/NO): NO